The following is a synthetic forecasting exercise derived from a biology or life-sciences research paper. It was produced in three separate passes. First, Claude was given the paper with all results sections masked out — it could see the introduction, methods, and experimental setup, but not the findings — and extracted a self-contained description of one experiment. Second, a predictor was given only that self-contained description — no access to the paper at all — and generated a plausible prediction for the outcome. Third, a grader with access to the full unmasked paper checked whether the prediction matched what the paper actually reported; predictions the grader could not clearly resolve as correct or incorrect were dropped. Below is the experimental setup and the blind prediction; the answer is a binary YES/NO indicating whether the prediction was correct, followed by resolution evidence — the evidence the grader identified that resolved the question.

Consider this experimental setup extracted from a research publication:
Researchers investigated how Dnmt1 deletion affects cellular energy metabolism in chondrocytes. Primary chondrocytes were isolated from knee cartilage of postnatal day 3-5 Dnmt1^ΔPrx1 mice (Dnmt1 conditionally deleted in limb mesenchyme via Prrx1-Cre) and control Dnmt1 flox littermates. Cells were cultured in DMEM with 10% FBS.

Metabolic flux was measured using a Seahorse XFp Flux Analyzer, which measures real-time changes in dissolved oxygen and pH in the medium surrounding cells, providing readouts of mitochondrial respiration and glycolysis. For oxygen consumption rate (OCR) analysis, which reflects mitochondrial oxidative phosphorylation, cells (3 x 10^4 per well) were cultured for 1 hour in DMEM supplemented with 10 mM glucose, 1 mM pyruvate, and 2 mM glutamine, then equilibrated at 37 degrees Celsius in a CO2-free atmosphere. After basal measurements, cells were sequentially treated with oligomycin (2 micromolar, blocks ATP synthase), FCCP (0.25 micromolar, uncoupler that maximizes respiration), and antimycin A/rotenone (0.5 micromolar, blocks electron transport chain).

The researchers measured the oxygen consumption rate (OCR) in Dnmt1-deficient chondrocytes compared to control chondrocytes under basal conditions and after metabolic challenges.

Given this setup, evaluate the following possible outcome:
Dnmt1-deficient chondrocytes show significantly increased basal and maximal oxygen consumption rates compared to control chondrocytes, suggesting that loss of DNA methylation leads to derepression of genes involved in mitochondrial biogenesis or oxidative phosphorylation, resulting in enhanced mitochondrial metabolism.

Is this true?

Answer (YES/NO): YES